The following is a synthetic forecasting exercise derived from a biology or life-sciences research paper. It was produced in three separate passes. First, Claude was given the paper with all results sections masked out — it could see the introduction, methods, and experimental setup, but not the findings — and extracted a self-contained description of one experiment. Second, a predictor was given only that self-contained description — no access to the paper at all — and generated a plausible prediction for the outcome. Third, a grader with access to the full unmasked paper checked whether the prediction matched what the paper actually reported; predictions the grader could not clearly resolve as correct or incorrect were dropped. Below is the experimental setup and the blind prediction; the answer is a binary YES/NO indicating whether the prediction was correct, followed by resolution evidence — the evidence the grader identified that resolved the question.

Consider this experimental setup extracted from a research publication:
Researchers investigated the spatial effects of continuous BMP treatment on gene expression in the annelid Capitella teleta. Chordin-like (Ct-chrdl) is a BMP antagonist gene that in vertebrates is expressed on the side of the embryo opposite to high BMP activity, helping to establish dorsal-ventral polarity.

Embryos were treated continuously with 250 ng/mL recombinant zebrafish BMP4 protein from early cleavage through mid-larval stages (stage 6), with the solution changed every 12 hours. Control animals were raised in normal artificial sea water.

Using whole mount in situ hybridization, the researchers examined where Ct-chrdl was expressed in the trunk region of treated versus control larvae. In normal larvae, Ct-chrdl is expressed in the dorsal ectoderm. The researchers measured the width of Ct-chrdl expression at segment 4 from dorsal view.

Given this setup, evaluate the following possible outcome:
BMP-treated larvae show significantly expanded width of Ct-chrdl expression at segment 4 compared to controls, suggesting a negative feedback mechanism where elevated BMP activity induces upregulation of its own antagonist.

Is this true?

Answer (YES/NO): YES